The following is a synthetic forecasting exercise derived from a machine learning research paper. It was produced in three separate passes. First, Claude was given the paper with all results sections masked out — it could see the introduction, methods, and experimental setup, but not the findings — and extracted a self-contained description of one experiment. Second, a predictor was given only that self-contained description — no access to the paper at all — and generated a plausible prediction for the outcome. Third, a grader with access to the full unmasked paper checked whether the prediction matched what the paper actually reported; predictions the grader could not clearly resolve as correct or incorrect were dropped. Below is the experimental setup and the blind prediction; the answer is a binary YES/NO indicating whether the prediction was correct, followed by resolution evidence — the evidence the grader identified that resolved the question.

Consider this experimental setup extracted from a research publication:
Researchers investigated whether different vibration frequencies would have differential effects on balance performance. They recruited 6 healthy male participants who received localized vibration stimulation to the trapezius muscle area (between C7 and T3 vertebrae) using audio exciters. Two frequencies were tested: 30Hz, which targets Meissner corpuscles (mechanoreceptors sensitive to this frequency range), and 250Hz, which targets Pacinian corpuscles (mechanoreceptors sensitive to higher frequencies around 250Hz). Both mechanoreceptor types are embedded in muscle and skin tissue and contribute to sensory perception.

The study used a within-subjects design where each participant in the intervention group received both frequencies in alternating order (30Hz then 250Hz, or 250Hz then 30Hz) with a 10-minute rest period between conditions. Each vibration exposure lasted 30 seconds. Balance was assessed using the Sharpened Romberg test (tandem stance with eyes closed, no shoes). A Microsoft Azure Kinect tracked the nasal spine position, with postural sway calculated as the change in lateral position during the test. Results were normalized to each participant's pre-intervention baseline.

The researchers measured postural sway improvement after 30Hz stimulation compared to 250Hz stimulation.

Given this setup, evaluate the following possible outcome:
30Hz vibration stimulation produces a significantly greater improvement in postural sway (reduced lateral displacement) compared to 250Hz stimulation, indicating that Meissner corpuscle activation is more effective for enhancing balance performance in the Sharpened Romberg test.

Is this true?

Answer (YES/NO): NO